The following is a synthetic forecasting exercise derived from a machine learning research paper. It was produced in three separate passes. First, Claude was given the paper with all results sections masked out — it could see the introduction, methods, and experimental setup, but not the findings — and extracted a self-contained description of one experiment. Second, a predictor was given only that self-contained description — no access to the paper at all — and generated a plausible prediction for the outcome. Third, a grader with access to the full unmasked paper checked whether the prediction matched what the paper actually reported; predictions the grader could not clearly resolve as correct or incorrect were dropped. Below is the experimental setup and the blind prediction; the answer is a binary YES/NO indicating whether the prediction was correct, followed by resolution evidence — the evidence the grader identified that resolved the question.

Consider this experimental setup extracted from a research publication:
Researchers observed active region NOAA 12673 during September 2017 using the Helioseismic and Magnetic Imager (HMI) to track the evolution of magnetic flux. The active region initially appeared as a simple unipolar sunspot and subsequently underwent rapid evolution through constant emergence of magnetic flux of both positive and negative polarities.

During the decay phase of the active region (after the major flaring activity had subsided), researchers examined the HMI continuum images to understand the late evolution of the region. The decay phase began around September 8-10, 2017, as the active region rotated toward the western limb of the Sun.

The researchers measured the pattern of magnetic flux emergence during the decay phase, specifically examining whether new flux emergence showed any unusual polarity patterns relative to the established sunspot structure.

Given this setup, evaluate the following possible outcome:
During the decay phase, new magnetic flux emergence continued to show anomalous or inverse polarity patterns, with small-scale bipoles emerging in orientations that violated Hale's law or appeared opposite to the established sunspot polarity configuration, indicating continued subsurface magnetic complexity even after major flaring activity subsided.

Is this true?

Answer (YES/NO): NO